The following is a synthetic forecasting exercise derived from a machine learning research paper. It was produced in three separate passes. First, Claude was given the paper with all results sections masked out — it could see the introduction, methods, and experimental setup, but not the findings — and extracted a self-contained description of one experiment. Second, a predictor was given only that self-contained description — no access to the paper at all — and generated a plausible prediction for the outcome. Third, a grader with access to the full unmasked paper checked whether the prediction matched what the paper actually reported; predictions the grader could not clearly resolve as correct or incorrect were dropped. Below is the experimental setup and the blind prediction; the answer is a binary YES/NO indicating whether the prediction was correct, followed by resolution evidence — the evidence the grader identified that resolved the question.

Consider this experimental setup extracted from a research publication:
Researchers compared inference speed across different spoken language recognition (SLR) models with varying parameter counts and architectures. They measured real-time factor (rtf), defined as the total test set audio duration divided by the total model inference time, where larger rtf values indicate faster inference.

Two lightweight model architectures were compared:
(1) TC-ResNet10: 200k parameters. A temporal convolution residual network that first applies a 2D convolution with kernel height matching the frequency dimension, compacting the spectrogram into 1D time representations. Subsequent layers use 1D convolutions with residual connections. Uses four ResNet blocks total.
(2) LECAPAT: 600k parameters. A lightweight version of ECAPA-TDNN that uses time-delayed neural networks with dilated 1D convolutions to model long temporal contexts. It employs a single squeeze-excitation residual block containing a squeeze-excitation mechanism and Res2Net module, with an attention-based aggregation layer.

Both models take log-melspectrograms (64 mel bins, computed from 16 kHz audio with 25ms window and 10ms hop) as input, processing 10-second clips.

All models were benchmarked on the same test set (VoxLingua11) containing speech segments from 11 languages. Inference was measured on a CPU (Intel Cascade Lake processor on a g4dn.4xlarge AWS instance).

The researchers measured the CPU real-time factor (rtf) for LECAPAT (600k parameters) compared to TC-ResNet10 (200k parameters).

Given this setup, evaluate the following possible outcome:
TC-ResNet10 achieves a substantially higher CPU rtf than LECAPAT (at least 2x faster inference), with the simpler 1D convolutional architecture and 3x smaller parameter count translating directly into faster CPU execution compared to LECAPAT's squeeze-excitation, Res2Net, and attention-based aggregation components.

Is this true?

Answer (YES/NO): NO